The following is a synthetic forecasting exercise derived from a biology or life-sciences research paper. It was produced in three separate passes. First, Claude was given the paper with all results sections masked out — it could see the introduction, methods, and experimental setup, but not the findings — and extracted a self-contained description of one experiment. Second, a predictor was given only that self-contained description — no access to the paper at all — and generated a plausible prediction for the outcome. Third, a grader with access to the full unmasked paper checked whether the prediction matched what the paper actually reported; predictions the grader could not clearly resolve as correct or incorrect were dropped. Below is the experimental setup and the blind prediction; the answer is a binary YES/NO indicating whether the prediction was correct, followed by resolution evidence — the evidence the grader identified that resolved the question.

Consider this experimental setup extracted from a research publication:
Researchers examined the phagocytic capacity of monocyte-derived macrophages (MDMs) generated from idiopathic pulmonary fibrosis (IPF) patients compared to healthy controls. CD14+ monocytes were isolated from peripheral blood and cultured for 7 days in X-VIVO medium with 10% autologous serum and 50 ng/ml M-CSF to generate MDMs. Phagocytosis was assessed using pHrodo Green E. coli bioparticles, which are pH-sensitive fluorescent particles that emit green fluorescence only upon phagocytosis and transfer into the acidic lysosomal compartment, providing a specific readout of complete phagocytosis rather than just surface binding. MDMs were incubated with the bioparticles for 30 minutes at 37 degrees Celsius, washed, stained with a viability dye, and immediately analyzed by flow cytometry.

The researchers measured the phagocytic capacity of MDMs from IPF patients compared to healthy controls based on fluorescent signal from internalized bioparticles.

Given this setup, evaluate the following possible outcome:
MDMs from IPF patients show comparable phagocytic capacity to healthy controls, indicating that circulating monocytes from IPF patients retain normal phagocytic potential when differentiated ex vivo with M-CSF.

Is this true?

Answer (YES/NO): NO